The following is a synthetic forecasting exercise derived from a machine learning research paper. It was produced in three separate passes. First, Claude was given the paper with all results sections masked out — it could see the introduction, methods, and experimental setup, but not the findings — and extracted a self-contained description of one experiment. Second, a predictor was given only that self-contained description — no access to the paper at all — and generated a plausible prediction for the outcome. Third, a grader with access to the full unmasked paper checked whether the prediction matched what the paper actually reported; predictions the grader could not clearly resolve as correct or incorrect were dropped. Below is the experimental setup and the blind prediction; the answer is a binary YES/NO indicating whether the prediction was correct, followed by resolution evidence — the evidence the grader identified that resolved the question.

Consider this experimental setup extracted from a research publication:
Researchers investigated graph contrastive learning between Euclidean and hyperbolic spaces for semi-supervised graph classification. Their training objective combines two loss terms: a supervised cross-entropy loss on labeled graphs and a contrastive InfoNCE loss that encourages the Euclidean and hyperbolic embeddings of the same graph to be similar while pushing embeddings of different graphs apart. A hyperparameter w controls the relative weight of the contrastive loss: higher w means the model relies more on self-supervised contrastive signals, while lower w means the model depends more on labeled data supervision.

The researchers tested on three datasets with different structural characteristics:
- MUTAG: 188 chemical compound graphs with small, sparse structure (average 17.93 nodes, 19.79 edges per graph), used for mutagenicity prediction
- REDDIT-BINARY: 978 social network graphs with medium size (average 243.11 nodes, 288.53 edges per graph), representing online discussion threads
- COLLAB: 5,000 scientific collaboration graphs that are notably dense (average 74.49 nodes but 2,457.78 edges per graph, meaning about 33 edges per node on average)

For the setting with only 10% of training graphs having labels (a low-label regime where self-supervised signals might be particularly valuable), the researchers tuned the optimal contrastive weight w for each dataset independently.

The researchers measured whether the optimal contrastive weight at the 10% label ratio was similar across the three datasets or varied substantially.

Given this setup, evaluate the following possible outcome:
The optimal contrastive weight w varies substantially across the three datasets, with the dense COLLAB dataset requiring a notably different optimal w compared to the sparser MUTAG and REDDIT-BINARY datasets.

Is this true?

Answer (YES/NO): NO